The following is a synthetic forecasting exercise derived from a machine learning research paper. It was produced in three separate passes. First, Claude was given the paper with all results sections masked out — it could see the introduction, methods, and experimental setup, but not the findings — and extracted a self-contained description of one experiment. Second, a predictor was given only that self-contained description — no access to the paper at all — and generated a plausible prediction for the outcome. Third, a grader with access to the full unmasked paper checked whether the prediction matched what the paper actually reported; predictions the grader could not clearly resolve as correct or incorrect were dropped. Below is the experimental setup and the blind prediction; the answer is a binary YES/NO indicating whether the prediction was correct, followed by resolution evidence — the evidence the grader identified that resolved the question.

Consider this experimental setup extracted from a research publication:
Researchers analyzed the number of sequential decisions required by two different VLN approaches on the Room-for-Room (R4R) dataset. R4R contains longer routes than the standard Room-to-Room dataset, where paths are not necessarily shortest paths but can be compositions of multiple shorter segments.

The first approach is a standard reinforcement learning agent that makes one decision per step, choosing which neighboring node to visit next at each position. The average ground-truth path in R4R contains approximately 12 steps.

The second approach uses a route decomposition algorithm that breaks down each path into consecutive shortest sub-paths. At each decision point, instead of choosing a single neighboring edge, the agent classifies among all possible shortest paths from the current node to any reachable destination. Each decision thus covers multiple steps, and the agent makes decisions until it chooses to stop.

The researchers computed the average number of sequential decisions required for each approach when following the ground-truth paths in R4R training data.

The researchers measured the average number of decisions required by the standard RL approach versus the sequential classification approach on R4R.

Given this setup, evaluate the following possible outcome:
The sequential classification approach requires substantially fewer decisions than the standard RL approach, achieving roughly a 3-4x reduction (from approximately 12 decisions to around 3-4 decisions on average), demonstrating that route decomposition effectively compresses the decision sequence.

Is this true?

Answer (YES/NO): YES